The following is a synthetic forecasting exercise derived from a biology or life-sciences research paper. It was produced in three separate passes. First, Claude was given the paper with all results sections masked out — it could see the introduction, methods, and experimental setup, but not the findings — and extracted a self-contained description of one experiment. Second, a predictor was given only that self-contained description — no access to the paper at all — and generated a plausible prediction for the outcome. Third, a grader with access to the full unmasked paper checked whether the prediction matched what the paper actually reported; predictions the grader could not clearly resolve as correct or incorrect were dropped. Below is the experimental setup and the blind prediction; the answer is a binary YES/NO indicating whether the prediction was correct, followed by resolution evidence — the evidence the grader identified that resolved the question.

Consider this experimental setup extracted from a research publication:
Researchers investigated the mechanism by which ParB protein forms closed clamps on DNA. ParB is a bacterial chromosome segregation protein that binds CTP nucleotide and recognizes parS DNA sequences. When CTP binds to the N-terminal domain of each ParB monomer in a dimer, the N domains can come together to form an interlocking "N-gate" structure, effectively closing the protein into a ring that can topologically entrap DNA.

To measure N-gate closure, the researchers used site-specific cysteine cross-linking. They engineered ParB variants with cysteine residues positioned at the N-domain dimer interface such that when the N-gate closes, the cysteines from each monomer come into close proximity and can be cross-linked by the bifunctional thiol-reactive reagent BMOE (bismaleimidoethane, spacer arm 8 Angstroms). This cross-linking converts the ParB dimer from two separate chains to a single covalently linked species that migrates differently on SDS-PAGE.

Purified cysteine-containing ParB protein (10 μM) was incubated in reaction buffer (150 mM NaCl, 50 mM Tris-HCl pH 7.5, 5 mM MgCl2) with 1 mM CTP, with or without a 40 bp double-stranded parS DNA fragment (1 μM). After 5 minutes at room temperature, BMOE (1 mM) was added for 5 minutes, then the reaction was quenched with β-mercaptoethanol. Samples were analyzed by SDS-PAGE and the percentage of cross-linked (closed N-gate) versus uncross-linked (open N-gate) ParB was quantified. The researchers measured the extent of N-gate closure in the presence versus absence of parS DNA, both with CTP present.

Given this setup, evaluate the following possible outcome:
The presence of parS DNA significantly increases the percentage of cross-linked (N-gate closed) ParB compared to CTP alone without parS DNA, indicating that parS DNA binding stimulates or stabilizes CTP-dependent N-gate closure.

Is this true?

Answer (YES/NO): YES